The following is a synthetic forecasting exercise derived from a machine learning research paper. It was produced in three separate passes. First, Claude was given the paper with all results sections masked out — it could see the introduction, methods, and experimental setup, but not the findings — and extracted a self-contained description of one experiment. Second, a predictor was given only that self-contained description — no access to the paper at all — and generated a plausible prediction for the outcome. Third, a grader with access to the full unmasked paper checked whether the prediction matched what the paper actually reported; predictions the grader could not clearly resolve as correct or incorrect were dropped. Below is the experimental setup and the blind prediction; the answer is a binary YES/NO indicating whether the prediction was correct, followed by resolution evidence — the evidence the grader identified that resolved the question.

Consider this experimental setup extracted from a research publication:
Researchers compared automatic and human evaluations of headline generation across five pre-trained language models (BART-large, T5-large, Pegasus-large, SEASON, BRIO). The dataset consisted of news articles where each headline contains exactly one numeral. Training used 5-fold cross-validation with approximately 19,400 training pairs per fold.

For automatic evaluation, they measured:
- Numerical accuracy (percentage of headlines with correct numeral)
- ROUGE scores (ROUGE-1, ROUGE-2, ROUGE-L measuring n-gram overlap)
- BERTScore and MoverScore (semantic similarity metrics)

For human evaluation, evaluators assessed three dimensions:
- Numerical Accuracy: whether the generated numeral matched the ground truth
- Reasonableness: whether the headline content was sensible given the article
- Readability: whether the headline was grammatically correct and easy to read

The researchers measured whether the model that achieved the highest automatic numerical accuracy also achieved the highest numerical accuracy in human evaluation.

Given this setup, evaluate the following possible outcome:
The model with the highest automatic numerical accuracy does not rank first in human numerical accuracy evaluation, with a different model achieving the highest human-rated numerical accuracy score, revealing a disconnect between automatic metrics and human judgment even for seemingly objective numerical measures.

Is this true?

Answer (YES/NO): YES